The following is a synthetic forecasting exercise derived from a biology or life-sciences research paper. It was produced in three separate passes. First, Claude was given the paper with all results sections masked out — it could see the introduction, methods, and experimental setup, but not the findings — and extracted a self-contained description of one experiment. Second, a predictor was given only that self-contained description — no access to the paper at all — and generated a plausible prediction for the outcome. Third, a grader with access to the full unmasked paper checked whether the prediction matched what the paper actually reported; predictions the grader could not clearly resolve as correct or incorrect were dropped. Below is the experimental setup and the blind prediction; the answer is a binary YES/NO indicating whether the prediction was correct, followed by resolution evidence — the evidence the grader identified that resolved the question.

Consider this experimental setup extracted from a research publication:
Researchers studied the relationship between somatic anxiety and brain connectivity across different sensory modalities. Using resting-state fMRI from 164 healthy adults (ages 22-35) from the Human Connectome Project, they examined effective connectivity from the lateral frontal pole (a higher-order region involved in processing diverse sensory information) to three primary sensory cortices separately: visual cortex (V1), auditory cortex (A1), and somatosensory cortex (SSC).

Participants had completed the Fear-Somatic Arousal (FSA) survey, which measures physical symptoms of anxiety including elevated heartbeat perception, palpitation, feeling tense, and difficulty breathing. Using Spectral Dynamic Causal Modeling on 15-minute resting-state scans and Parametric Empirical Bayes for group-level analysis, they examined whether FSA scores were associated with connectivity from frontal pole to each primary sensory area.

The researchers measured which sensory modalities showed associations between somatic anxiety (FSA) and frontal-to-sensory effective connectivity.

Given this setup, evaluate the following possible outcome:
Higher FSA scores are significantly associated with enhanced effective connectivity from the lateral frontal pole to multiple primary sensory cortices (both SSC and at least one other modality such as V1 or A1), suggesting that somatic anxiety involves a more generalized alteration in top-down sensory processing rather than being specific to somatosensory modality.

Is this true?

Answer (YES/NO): YES